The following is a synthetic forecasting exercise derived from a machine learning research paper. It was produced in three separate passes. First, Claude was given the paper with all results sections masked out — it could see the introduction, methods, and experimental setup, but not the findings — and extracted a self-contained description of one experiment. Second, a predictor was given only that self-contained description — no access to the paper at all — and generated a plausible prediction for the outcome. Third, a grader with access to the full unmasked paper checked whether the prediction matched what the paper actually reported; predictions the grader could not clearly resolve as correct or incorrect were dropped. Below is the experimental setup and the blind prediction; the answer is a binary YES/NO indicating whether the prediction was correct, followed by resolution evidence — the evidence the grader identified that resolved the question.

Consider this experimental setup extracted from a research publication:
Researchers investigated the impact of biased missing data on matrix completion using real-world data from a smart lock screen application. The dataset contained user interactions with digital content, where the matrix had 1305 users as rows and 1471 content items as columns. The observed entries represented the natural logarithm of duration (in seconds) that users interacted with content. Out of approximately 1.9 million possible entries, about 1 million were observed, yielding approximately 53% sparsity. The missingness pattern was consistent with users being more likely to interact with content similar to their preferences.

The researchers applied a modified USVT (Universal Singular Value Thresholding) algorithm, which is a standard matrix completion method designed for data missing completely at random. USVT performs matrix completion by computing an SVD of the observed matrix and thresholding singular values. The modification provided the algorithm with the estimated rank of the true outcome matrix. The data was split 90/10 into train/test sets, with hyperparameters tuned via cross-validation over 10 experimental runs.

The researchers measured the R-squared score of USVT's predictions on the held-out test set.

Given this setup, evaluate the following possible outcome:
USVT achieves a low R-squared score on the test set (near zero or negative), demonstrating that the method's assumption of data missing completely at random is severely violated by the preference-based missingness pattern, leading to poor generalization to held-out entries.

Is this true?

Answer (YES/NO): NO